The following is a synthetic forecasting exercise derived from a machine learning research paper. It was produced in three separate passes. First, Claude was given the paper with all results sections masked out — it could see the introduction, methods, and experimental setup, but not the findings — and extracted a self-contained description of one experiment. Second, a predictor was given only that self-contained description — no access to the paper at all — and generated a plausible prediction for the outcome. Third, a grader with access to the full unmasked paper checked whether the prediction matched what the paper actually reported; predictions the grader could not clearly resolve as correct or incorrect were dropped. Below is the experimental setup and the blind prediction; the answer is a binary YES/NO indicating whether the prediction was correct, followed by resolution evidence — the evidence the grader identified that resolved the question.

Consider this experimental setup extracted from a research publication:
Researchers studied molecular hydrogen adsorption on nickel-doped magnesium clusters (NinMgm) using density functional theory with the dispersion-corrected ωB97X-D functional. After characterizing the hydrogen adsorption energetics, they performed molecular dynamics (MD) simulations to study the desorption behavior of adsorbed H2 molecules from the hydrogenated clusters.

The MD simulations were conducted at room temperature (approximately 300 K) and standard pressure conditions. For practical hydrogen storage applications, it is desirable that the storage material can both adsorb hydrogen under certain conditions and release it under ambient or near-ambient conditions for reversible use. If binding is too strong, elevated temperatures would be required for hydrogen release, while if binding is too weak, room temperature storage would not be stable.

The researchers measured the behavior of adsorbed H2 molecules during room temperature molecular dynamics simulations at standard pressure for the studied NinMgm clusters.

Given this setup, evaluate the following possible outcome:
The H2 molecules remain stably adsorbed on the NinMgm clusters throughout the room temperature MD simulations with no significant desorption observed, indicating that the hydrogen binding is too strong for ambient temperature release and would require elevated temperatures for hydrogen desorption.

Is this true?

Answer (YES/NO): NO